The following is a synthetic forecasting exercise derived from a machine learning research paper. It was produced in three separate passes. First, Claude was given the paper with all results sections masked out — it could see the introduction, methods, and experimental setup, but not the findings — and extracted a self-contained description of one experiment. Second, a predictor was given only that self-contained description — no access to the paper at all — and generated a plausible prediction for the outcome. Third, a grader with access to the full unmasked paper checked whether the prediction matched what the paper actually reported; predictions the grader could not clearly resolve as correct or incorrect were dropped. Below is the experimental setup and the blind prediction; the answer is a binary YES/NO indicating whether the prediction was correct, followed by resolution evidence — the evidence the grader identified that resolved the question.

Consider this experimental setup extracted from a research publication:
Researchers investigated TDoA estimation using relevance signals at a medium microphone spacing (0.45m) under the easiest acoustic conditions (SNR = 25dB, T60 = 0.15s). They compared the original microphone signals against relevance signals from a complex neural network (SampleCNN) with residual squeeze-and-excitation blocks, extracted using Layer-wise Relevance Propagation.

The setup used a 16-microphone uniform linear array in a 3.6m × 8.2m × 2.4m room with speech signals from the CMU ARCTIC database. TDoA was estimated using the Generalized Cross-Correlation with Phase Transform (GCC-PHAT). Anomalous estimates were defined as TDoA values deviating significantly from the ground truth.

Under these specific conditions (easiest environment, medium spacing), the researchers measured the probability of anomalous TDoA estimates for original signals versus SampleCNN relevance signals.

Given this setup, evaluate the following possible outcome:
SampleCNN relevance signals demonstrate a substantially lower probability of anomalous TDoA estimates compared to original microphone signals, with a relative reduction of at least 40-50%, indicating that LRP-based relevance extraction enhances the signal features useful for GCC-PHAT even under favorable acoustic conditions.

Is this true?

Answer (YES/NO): NO